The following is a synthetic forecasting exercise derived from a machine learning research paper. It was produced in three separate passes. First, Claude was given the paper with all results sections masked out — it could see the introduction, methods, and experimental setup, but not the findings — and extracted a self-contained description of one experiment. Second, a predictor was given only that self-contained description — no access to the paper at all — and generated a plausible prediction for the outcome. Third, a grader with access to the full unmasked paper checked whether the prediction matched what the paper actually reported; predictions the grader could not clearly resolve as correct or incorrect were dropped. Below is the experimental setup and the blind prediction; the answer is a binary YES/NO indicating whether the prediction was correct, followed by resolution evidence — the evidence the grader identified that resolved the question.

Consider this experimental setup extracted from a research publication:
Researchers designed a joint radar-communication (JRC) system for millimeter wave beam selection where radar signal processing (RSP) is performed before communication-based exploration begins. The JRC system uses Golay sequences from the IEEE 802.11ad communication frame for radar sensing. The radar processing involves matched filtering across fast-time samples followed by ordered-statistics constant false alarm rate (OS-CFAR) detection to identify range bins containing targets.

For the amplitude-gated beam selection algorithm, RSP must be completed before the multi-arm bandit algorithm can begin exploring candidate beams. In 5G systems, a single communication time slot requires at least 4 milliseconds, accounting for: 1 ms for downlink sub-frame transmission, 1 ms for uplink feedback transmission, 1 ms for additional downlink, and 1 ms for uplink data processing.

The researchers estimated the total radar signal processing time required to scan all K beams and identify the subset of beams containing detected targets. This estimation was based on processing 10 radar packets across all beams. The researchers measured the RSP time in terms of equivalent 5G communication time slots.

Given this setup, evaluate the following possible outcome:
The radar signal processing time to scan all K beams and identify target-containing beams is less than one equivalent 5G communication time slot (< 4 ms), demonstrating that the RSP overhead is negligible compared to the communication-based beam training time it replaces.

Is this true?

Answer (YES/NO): NO